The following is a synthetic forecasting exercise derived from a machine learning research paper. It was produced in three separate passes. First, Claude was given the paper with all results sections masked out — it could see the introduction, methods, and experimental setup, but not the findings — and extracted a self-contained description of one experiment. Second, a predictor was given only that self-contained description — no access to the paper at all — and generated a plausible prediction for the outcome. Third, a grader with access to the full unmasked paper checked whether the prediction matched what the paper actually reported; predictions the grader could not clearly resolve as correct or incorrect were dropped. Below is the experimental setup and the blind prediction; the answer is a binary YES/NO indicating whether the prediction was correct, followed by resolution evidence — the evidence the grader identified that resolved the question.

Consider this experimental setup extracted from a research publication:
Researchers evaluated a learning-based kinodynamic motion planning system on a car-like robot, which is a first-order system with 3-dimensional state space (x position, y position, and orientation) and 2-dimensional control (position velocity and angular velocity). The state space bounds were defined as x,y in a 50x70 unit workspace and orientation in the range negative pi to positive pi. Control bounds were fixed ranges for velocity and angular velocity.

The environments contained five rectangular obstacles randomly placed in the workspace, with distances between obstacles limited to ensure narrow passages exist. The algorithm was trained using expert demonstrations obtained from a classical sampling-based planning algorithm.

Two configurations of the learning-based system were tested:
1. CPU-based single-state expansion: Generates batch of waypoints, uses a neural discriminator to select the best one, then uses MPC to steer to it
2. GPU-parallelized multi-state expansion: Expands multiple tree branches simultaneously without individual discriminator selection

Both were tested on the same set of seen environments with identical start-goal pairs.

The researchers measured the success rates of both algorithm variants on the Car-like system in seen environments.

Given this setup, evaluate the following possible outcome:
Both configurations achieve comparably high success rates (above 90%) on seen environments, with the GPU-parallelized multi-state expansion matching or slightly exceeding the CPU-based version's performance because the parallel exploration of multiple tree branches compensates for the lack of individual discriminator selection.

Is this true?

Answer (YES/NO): NO